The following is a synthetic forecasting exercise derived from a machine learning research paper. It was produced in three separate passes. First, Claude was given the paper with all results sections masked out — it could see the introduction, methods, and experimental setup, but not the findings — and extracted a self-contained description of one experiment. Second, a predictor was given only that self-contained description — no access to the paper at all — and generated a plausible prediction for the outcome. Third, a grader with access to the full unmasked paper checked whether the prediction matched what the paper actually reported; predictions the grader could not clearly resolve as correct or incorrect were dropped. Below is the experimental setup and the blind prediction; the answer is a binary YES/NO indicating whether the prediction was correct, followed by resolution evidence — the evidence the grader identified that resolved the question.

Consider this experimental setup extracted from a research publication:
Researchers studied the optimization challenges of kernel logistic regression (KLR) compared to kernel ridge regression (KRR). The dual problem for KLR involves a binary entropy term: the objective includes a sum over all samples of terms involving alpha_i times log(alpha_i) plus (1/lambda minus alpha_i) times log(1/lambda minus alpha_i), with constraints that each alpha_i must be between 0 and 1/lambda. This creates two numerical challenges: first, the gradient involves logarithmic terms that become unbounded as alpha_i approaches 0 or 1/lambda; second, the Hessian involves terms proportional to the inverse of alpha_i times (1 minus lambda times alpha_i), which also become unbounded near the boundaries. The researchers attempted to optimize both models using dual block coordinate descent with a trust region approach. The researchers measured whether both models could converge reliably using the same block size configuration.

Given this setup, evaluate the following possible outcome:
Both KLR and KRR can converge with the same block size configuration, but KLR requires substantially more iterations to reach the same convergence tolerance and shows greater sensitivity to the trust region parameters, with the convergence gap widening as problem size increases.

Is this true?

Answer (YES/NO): NO